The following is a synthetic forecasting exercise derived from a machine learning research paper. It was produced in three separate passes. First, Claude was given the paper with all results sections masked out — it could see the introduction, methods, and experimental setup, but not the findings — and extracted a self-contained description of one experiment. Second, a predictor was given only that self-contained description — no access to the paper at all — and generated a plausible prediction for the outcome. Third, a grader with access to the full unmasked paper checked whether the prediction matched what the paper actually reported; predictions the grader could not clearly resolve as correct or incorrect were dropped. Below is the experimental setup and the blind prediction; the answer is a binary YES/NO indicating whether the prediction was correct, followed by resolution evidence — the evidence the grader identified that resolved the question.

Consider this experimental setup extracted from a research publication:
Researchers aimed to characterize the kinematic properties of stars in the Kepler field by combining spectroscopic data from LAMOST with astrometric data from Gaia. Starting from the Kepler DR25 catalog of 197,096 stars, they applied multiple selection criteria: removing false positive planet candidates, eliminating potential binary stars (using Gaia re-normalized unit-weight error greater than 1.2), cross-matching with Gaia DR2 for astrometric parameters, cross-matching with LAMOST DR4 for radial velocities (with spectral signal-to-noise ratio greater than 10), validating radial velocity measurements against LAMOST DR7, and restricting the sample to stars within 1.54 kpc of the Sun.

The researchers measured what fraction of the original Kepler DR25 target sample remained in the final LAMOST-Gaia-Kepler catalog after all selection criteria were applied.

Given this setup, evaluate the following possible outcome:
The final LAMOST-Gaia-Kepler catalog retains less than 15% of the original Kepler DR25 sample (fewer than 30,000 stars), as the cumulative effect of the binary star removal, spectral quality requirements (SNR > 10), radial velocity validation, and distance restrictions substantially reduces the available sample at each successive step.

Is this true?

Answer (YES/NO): NO